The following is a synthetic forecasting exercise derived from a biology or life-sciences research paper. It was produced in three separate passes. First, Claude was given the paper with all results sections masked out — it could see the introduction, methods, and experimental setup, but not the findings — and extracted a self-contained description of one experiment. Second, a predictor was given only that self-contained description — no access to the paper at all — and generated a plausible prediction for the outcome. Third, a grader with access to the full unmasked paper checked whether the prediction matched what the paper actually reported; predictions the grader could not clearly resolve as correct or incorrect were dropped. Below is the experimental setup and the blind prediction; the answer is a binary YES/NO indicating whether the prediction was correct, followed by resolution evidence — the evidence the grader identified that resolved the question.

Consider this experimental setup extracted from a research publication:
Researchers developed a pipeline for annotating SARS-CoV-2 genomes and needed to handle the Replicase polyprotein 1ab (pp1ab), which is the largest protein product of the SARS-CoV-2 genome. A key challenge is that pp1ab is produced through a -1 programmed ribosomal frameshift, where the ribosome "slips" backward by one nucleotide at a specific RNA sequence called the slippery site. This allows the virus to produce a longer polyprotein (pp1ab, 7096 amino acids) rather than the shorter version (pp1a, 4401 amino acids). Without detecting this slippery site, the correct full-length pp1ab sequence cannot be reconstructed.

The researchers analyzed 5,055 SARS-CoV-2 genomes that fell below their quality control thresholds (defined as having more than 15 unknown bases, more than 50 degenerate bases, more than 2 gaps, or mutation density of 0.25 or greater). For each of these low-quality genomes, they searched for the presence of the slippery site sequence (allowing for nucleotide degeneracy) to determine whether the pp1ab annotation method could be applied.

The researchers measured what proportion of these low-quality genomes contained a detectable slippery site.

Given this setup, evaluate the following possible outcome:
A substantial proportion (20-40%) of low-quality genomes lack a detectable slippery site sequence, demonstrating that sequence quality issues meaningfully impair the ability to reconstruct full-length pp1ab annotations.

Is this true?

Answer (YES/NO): YES